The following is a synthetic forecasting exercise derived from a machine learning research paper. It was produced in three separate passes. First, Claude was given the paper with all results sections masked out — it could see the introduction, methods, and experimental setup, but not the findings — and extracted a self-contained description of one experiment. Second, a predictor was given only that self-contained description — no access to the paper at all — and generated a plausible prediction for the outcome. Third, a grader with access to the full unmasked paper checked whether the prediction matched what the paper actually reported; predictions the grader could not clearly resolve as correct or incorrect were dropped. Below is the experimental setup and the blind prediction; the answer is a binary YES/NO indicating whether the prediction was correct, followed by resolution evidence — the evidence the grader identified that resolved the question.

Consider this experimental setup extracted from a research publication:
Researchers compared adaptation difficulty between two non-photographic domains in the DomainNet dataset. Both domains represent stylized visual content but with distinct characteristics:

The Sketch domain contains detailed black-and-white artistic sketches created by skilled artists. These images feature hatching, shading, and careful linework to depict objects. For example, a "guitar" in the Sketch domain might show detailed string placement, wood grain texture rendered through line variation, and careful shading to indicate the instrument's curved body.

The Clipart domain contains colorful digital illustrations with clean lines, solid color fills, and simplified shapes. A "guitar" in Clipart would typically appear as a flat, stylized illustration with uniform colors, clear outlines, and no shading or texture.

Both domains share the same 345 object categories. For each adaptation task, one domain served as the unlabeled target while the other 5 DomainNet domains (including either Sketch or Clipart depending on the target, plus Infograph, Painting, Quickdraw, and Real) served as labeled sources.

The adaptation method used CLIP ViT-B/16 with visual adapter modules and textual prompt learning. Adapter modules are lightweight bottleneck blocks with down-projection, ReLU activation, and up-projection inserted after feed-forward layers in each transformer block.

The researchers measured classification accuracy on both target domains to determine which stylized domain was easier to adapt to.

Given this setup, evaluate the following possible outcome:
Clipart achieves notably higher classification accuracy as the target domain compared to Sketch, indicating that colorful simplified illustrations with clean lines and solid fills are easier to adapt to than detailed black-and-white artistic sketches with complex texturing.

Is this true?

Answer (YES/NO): YES